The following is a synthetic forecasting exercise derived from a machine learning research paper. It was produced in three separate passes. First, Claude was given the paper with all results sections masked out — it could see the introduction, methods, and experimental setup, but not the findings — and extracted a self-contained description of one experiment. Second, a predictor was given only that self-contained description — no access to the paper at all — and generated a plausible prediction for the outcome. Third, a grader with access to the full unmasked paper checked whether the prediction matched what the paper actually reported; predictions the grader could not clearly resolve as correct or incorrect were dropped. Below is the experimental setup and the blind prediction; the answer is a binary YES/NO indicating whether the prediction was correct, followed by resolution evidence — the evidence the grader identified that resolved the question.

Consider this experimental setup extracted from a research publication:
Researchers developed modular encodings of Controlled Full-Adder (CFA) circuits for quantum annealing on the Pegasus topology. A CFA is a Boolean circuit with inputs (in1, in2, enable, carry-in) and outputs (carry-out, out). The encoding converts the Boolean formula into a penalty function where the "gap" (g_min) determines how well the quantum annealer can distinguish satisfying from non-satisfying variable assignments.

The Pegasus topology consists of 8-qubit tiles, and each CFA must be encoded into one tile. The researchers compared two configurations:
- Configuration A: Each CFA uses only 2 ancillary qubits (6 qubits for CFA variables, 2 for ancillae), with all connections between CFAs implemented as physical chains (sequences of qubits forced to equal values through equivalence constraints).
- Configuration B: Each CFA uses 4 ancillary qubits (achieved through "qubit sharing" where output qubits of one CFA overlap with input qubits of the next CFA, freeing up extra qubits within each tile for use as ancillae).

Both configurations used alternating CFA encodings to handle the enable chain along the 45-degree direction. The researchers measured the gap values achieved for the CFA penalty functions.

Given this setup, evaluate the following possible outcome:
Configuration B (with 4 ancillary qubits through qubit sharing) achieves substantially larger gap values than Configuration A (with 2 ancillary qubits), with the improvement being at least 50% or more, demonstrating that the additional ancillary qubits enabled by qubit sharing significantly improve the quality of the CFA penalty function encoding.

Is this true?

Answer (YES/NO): YES